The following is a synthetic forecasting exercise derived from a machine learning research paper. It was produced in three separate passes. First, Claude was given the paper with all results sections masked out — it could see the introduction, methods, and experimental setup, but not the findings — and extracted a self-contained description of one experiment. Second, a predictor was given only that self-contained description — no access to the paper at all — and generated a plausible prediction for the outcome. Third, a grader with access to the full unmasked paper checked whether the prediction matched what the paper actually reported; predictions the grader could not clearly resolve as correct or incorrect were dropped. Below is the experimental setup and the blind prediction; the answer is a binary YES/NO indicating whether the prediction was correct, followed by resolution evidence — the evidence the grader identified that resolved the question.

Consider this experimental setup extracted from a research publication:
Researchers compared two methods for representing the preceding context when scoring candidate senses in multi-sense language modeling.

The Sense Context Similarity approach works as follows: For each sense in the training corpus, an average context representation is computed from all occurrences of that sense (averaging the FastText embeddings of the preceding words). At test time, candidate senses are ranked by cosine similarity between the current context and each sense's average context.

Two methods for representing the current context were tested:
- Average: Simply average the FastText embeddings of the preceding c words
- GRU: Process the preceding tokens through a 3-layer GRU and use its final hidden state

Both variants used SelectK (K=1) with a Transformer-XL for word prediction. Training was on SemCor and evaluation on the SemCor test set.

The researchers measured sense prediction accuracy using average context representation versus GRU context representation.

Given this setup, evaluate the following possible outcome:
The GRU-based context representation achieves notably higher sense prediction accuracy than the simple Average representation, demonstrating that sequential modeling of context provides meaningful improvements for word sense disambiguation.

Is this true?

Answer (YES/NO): NO